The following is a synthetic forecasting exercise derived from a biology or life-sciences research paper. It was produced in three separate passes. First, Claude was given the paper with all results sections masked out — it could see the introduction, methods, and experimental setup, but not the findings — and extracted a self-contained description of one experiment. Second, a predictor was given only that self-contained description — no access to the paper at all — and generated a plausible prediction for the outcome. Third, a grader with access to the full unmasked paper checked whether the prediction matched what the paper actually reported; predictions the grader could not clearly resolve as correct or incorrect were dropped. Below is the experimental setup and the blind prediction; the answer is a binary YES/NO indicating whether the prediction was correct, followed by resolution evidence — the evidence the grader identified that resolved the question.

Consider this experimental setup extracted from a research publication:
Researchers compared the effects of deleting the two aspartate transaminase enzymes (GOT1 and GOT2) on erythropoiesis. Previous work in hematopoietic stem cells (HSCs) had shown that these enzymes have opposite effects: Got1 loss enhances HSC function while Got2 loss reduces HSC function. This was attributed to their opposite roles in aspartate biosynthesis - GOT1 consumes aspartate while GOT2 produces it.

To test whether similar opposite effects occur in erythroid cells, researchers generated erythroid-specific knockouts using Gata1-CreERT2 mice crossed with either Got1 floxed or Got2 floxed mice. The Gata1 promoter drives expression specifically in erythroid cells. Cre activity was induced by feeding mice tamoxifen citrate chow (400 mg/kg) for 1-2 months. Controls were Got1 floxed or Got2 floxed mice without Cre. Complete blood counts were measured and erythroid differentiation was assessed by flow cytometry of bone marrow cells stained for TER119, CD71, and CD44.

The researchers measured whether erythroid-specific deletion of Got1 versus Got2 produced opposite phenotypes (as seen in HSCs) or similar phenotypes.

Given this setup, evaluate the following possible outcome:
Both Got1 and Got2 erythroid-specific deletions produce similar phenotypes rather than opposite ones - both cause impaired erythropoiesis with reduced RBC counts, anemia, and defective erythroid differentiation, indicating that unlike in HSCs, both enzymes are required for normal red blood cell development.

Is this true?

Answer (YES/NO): YES